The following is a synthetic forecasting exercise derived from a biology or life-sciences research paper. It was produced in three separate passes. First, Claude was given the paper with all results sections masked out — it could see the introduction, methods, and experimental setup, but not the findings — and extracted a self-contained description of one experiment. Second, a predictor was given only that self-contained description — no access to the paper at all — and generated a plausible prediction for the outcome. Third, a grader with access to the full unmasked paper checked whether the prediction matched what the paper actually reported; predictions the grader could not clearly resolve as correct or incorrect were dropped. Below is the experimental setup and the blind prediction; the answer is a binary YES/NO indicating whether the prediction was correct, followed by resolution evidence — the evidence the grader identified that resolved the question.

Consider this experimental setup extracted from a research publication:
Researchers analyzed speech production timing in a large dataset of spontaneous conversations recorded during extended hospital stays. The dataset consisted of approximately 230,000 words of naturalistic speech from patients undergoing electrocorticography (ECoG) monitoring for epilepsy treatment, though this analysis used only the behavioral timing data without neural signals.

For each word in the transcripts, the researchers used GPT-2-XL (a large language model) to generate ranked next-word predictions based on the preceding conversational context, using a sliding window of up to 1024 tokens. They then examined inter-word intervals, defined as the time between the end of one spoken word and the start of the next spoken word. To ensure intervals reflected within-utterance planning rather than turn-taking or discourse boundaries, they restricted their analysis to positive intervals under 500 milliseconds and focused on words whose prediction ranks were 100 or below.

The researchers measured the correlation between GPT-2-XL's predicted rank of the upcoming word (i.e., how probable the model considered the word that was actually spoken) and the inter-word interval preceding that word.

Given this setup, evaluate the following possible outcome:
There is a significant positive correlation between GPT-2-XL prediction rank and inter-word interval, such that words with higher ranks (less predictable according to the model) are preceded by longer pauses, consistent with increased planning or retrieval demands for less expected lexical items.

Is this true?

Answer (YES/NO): YES